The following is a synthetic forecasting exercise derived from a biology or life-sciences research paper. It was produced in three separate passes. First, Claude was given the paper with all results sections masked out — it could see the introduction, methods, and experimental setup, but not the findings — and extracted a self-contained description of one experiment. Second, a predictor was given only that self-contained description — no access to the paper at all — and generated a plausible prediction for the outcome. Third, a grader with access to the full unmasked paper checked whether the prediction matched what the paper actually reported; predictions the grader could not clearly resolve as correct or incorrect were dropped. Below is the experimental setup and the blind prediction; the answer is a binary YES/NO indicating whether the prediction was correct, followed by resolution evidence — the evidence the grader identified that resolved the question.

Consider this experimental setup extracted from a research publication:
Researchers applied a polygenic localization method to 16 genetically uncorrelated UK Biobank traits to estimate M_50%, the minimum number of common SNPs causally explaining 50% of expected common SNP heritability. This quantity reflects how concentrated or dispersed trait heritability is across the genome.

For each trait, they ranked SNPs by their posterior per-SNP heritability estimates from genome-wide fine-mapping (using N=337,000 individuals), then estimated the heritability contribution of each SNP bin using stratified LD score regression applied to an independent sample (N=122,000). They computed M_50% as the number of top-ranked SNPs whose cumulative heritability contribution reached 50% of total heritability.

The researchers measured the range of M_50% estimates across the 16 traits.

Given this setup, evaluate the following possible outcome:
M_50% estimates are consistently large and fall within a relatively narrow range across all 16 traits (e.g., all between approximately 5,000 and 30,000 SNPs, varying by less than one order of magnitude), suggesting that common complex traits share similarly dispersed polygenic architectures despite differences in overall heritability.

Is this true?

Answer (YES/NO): NO